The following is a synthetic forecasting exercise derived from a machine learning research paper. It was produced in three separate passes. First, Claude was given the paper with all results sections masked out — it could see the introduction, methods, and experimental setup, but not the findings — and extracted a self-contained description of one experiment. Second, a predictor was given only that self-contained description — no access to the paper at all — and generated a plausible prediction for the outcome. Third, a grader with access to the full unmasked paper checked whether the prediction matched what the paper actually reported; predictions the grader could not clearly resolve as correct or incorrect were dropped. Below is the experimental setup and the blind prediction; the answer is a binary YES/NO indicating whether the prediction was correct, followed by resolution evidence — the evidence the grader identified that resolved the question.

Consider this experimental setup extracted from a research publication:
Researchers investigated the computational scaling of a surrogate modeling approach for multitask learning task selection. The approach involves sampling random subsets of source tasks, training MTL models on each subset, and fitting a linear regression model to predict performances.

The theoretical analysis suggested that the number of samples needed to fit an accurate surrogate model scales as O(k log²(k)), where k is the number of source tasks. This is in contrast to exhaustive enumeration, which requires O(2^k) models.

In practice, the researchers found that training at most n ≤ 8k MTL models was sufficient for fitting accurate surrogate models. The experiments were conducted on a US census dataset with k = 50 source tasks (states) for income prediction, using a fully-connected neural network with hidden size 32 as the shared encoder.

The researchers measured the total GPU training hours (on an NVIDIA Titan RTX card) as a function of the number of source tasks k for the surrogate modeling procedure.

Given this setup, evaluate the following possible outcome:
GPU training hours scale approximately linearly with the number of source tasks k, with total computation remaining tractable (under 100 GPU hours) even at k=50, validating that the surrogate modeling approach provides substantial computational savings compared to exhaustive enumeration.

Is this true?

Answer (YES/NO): NO